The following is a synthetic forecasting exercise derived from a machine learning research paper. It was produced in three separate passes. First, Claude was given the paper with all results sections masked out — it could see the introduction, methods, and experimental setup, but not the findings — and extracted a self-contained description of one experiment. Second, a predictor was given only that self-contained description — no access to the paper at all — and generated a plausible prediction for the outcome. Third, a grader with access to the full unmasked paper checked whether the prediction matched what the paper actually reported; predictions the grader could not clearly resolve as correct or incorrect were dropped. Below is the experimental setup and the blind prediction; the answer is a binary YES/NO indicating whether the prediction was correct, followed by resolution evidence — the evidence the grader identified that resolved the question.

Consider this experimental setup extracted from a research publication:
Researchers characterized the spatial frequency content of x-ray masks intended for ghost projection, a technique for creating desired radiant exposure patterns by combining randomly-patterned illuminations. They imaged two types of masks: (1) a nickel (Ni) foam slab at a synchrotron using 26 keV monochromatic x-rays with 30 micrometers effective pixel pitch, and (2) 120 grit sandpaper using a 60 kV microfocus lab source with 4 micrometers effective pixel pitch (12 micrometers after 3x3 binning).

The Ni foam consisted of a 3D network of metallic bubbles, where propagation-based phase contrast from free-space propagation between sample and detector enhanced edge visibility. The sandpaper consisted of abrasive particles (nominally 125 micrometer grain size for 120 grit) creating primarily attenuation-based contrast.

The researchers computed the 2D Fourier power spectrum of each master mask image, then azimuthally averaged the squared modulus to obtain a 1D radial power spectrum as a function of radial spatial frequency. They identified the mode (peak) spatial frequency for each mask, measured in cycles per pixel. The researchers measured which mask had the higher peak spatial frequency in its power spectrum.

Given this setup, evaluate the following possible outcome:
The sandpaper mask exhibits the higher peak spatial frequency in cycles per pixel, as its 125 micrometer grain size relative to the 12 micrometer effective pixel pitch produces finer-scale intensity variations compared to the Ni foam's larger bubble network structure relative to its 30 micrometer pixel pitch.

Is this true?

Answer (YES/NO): NO